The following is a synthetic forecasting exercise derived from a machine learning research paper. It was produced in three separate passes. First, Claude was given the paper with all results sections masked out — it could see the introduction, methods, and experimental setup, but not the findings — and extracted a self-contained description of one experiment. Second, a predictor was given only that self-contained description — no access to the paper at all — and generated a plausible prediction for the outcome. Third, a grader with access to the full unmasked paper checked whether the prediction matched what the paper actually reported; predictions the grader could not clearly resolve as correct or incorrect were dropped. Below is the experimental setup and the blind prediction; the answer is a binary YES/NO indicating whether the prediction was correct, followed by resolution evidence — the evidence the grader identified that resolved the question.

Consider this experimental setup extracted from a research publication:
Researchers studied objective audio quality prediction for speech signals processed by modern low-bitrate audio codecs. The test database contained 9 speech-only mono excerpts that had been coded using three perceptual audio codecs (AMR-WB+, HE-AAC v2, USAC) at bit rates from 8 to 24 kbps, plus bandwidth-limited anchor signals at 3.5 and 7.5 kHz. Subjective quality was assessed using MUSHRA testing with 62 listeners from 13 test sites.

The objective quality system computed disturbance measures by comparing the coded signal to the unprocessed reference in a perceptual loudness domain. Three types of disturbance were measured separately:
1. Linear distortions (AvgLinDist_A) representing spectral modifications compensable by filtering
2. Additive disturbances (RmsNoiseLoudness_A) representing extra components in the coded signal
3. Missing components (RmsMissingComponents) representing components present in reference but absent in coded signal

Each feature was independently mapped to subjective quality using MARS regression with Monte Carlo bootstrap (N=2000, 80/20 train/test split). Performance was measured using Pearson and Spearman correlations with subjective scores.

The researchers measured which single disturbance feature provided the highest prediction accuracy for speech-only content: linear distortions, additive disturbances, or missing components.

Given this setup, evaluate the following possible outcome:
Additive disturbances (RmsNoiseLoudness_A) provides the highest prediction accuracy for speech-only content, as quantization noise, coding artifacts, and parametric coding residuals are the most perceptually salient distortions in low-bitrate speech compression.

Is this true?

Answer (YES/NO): YES